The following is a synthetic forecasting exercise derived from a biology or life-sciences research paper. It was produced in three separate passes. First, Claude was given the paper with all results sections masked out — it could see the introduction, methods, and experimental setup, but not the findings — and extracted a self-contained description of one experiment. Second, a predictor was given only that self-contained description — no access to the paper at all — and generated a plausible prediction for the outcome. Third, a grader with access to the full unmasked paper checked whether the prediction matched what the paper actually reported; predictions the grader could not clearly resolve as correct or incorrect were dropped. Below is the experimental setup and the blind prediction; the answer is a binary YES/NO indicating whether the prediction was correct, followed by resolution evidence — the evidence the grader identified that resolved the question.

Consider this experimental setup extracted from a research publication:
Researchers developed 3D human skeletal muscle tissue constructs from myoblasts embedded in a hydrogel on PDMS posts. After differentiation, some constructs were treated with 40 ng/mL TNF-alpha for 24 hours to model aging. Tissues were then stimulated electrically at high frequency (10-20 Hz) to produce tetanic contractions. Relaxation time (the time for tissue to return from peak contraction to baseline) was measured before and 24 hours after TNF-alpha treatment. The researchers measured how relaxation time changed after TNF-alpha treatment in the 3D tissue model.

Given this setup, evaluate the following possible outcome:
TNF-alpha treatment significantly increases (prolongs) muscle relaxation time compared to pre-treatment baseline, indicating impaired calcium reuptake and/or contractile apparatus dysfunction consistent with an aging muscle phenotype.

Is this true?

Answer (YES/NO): NO